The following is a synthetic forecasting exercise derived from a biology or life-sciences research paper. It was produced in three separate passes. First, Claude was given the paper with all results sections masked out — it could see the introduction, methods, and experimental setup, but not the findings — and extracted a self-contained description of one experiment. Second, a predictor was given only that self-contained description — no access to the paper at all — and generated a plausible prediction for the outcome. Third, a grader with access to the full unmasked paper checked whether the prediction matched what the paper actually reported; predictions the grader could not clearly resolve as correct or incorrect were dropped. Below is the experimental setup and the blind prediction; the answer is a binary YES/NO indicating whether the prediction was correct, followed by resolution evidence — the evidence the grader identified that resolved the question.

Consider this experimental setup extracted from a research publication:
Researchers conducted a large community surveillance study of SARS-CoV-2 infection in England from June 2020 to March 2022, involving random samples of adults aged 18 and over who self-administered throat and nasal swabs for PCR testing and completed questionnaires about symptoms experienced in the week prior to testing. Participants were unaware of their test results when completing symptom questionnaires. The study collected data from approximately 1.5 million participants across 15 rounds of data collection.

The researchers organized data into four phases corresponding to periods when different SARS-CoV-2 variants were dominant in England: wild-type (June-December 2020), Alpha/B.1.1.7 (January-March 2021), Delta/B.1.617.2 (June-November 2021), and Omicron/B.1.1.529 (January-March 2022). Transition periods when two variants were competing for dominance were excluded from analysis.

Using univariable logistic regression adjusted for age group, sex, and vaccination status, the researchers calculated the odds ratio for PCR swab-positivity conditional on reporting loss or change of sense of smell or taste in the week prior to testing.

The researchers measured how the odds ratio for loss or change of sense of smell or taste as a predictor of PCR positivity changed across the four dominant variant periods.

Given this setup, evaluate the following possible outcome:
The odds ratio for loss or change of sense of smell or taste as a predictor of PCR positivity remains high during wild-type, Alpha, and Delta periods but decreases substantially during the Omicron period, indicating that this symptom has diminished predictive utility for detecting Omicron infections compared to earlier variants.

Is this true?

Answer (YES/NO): YES